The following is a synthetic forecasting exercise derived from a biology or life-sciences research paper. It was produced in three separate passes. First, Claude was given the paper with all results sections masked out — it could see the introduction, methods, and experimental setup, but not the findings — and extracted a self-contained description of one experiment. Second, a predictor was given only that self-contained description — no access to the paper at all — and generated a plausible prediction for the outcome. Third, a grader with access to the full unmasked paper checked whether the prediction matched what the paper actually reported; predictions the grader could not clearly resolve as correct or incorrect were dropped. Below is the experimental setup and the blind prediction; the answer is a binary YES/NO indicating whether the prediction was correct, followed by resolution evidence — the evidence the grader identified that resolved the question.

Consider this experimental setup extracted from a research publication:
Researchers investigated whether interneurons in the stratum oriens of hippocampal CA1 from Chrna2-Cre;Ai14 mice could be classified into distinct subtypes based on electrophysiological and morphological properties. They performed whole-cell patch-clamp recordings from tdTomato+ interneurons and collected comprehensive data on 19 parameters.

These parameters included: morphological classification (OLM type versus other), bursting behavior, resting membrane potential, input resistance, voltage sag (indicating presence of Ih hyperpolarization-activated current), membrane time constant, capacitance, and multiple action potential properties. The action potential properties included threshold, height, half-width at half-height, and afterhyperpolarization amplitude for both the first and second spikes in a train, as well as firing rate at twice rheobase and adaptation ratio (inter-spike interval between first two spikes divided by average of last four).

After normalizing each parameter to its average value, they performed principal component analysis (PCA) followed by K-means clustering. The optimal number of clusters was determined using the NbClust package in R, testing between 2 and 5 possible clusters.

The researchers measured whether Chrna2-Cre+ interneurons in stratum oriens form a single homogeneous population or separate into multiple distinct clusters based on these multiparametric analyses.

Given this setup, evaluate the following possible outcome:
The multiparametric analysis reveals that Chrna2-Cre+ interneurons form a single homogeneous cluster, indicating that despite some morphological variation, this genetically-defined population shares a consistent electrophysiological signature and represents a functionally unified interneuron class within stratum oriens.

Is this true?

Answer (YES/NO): NO